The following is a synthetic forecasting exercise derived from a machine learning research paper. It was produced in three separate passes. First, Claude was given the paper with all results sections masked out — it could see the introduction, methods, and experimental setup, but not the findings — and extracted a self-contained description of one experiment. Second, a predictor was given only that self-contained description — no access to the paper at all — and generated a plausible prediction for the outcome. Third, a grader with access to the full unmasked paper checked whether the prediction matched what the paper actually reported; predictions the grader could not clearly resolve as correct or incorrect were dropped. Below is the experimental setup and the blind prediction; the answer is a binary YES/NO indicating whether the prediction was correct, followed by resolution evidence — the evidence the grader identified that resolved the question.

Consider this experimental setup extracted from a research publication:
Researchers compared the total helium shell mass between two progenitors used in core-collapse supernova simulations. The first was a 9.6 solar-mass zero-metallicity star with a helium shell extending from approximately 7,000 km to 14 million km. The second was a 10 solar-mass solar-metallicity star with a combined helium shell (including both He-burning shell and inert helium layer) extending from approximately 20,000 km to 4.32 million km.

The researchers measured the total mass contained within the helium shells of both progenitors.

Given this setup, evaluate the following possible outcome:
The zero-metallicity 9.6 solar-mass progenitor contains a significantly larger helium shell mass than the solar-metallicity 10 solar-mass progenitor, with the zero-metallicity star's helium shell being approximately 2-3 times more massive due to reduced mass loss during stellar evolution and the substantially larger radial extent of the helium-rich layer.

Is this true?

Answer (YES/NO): NO